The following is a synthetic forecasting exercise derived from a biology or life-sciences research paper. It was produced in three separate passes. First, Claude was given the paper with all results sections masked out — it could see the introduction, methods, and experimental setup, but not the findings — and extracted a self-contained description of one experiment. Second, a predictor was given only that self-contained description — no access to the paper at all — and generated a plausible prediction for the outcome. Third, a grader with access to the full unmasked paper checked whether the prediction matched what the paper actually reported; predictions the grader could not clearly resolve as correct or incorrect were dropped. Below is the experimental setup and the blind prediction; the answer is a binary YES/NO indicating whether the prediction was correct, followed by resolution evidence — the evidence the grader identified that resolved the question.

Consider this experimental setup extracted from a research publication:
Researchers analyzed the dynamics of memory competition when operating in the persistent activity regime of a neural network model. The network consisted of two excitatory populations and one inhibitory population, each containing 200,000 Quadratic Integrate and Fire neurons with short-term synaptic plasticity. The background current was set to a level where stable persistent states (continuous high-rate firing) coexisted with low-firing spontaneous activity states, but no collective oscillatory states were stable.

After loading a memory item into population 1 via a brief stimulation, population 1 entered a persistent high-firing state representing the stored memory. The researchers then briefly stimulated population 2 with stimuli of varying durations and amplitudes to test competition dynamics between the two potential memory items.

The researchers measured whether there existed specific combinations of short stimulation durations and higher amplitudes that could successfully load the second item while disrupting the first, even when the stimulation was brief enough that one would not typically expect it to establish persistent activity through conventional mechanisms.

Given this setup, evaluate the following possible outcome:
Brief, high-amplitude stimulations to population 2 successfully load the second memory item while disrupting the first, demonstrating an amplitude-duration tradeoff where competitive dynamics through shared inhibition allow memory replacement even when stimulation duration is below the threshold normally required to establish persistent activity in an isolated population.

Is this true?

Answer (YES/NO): YES